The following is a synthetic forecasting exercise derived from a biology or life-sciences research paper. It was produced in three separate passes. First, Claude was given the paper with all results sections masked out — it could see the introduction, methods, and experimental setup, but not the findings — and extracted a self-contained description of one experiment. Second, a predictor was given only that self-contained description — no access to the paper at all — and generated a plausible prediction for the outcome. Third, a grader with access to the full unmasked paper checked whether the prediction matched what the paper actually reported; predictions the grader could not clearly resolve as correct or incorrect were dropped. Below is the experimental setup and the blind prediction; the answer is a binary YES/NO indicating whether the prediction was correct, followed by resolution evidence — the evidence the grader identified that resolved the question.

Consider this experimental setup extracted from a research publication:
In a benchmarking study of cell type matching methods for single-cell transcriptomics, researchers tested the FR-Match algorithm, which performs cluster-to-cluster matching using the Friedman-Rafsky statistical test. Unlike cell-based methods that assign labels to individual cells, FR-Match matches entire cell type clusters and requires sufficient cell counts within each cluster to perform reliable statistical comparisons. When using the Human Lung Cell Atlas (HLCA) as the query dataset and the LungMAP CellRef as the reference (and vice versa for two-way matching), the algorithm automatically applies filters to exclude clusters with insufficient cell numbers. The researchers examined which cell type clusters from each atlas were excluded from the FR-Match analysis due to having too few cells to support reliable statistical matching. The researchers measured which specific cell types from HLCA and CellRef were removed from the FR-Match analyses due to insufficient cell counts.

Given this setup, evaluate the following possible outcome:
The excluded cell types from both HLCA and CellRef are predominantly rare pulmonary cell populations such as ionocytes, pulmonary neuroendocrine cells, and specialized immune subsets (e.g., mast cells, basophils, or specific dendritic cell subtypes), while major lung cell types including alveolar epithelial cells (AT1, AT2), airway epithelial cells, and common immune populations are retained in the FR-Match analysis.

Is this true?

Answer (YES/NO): NO